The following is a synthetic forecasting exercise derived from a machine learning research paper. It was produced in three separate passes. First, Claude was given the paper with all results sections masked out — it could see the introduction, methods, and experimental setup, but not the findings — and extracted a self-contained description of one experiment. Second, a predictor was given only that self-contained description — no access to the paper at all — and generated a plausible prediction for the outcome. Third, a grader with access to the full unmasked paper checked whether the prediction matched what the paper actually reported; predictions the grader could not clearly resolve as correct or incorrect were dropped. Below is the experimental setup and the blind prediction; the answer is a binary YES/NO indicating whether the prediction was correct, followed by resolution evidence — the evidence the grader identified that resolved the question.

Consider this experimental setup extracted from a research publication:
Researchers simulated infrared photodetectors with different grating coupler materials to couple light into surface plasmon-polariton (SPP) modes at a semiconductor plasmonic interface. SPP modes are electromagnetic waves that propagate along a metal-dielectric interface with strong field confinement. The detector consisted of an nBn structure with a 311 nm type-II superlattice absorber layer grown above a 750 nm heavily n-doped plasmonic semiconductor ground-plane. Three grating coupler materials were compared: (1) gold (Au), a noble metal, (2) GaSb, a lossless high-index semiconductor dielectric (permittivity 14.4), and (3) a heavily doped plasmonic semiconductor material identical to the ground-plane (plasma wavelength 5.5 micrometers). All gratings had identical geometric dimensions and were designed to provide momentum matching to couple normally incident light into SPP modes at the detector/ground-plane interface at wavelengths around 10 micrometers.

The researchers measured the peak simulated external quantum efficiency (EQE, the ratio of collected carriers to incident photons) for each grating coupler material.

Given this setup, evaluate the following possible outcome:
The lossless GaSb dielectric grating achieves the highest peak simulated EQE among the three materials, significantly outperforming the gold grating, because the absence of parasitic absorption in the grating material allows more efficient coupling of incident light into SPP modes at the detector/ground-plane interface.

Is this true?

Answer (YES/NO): NO